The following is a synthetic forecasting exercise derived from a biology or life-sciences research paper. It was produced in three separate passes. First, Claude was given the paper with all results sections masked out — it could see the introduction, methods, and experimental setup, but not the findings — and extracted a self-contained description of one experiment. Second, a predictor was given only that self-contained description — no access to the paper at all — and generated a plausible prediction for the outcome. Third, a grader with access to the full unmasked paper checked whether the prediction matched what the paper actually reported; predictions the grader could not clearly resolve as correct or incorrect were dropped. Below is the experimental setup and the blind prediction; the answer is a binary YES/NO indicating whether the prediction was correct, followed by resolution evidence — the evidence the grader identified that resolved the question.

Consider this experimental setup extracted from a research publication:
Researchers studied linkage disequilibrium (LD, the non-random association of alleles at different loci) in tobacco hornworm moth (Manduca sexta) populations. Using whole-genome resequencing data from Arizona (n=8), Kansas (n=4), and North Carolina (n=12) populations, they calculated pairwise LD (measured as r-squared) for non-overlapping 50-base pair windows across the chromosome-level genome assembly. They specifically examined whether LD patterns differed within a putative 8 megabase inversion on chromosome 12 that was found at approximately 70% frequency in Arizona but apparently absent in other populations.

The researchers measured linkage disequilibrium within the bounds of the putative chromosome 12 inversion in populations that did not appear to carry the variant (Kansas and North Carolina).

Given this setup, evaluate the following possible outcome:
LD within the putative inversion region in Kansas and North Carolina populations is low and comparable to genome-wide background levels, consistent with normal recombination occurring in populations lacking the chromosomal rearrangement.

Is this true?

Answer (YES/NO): NO